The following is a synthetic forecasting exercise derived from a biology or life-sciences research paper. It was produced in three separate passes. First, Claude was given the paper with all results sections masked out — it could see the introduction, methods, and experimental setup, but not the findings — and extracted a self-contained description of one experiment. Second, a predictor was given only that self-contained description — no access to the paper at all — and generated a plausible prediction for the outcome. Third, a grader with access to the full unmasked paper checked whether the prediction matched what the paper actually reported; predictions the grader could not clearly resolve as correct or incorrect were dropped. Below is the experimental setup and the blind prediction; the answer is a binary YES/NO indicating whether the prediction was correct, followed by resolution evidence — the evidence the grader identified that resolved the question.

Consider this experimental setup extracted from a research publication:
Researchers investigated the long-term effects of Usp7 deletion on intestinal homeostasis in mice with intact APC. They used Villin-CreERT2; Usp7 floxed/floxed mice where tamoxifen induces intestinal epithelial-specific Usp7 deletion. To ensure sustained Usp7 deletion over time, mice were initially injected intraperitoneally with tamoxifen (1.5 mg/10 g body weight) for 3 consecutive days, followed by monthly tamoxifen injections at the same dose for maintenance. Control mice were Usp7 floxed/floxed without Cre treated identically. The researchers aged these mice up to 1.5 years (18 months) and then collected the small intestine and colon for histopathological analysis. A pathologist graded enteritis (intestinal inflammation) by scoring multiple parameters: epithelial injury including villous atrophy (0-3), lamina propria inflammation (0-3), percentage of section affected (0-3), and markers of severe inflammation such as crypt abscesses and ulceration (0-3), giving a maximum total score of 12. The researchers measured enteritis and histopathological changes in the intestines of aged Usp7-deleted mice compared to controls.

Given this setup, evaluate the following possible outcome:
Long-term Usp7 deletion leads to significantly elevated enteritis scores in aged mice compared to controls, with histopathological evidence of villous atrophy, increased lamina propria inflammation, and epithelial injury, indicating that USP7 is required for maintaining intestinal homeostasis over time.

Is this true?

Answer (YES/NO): NO